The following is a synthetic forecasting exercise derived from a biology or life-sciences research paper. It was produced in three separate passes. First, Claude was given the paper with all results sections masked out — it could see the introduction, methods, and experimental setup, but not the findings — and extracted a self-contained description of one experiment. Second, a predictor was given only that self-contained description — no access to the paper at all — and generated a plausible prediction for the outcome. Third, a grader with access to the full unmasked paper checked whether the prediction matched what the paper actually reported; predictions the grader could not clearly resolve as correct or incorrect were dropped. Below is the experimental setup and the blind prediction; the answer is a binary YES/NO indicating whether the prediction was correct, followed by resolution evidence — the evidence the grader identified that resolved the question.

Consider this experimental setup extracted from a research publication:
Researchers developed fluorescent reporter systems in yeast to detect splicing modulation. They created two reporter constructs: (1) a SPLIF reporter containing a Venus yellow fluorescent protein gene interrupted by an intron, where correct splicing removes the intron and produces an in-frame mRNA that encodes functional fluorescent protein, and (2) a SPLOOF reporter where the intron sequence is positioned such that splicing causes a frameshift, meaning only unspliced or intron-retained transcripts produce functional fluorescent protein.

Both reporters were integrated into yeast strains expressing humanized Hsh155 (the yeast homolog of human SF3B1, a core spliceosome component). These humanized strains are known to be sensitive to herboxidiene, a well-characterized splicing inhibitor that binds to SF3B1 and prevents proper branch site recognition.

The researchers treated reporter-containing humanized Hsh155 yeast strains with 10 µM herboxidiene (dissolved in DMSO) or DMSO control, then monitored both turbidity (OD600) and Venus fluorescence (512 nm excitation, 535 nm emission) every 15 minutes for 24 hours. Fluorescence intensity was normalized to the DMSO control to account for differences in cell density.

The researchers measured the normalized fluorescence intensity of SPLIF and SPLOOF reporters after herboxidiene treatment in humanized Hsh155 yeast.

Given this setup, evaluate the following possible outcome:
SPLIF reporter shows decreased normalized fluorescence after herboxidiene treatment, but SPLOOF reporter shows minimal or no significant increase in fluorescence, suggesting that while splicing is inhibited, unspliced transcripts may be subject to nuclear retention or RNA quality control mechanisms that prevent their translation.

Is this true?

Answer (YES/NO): NO